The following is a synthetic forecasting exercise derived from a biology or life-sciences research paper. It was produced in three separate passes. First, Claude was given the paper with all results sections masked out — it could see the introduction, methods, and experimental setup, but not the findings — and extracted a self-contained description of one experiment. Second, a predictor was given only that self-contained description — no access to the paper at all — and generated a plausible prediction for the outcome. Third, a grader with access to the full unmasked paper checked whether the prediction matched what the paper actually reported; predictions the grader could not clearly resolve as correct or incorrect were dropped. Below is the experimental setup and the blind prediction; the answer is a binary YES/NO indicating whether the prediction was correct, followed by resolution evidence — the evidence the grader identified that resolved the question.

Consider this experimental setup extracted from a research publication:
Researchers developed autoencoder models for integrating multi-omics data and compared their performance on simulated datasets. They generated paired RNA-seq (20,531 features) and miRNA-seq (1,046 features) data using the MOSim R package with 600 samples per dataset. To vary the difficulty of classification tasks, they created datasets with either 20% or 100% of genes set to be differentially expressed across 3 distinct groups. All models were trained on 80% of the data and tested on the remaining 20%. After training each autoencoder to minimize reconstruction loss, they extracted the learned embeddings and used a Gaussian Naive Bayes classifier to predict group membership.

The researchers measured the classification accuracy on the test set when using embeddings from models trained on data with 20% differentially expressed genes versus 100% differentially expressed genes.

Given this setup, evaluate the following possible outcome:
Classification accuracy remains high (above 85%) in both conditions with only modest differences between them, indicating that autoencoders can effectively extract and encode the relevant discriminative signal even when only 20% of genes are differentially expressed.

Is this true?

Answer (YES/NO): YES